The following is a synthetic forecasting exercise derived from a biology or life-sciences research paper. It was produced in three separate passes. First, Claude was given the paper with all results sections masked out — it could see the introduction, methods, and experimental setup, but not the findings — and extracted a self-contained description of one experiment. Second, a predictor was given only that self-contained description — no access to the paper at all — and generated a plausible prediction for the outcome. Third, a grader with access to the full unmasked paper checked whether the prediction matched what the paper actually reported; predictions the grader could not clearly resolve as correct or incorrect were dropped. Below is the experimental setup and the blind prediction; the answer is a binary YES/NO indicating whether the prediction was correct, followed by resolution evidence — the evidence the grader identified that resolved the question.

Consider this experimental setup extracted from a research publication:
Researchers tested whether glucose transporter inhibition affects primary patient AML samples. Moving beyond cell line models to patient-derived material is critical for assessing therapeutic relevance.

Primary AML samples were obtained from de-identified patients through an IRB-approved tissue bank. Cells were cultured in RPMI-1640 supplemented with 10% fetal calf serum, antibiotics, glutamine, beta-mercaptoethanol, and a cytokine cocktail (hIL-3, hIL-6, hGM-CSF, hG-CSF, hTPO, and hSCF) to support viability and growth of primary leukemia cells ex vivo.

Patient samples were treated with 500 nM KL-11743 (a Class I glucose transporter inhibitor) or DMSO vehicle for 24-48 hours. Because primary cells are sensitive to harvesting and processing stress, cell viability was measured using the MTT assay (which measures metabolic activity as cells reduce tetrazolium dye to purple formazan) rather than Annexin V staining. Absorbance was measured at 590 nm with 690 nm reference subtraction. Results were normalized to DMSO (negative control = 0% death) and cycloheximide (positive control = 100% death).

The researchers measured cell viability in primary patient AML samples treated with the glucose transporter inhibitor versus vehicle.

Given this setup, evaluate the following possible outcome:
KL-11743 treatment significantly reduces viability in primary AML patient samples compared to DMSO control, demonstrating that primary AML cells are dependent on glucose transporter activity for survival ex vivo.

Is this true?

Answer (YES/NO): NO